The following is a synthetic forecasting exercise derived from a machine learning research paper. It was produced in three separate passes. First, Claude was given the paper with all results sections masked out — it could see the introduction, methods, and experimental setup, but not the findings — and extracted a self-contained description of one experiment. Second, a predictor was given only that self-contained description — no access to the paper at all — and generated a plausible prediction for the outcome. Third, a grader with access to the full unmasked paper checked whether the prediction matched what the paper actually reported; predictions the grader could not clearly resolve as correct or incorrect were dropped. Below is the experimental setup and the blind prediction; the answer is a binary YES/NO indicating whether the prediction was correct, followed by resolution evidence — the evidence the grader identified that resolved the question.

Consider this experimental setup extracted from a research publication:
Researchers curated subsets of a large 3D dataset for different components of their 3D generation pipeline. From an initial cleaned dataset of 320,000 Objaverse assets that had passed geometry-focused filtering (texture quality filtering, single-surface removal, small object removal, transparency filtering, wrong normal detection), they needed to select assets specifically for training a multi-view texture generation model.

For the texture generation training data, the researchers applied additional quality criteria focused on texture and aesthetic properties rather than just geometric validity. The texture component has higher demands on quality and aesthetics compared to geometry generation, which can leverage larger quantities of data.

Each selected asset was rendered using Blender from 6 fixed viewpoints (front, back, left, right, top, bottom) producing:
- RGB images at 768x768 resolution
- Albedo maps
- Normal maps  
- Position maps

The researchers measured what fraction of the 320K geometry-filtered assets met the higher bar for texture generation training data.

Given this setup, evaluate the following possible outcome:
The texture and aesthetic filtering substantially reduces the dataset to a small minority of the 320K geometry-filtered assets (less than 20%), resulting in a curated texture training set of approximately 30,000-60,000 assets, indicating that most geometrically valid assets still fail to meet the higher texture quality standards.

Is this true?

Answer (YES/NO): YES